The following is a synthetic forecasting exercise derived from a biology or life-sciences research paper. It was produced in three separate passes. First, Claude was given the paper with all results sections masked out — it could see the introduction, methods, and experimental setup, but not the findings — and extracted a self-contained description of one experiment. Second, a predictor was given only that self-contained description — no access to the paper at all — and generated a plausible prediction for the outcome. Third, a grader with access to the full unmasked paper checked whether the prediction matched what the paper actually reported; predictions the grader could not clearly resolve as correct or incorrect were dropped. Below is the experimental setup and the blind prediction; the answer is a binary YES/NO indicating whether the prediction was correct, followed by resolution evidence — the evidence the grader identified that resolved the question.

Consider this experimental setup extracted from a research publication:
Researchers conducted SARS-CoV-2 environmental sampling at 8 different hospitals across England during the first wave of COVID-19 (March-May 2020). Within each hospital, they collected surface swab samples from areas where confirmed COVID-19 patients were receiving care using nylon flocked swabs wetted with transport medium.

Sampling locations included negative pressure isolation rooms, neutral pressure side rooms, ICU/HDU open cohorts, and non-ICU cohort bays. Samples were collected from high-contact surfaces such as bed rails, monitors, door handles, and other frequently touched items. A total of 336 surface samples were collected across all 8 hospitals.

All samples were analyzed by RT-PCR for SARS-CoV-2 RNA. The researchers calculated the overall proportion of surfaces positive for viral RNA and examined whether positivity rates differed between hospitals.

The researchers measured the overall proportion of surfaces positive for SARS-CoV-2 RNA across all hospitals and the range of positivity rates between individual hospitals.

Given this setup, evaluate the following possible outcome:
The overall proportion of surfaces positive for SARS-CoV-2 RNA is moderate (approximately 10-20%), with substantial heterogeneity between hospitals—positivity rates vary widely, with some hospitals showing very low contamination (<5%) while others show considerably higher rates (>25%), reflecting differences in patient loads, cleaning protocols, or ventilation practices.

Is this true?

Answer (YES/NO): NO